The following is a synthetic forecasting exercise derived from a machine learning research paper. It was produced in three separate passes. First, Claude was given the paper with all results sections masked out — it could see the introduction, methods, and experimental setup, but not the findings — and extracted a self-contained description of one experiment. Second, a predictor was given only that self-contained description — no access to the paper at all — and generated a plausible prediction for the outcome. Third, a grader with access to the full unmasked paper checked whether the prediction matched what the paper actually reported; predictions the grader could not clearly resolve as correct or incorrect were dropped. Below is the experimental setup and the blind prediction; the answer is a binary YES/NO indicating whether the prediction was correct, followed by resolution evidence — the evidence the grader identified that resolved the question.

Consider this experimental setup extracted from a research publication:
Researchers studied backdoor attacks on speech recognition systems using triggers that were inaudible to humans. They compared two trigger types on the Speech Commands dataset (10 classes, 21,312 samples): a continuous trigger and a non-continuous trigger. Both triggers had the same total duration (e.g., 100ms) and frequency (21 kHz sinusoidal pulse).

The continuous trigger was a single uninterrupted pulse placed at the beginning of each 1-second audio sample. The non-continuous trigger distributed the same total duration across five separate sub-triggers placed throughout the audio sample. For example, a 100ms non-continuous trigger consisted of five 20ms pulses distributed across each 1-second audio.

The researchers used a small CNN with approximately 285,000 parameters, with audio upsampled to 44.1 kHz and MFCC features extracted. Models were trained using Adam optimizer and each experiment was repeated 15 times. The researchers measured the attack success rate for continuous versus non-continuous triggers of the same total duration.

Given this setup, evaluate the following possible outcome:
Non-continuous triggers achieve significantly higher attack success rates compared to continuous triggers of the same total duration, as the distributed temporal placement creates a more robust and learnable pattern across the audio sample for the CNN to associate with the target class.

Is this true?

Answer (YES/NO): YES